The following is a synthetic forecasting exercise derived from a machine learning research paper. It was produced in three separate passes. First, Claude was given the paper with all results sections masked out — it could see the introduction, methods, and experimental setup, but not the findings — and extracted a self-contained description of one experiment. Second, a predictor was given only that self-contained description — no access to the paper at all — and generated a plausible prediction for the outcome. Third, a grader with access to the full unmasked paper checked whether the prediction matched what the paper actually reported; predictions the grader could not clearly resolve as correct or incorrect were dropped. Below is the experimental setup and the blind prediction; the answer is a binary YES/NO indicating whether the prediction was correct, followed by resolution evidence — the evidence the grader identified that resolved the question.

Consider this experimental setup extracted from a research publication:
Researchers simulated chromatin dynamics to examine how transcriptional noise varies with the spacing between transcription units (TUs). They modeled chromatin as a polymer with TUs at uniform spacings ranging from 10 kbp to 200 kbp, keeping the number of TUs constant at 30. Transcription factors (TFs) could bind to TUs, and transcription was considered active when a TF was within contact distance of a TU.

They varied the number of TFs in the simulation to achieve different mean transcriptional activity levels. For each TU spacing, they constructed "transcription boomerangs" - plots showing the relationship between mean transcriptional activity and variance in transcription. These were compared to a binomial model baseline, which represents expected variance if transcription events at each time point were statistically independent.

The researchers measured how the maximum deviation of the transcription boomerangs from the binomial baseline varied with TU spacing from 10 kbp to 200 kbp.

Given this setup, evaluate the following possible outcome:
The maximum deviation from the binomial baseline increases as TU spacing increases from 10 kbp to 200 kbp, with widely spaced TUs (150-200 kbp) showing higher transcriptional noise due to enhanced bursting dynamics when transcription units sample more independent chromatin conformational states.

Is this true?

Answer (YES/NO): NO